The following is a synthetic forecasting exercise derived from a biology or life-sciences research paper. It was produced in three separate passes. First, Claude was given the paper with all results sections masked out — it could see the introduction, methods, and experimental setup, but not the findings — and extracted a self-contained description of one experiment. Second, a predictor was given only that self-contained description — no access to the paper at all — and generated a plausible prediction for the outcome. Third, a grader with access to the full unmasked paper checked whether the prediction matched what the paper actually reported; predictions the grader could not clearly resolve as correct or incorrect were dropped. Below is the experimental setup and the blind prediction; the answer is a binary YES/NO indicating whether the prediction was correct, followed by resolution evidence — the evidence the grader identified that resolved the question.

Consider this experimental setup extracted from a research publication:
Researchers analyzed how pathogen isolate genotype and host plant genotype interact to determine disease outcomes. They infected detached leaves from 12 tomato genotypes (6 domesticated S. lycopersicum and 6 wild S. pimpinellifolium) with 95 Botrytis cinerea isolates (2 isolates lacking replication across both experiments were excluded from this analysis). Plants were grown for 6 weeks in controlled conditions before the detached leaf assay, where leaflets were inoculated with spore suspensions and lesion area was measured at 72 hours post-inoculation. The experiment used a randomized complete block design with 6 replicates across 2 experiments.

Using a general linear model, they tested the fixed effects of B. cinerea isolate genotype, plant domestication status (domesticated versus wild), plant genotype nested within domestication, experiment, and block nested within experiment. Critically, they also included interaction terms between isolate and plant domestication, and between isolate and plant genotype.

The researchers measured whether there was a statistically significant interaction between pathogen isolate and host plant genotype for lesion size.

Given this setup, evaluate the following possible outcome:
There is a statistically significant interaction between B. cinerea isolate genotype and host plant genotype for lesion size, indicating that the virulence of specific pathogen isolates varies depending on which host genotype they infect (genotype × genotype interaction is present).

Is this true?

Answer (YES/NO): NO